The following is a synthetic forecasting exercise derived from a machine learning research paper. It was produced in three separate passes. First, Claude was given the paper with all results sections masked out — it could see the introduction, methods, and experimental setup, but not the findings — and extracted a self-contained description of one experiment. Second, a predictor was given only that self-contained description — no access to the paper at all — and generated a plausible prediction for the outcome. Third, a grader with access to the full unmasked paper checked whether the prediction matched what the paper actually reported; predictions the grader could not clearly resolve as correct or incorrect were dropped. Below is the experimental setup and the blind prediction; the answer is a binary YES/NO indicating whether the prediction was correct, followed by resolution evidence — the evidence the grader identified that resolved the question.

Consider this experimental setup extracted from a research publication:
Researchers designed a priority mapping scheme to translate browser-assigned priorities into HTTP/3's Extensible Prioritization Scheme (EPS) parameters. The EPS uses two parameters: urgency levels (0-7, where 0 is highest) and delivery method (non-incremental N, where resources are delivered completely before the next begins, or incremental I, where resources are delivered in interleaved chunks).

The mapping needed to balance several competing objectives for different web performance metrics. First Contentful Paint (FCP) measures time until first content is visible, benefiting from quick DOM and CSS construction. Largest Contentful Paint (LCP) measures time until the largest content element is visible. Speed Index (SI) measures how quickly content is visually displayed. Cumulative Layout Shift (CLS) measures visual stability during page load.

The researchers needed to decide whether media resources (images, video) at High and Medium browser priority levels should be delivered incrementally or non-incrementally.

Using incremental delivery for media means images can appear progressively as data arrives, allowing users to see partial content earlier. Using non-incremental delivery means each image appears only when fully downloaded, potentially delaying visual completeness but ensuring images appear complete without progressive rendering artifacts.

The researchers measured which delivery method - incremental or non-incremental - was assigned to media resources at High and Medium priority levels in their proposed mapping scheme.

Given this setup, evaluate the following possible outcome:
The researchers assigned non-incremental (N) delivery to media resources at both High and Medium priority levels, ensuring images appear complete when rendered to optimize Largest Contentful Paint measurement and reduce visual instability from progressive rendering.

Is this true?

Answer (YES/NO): NO